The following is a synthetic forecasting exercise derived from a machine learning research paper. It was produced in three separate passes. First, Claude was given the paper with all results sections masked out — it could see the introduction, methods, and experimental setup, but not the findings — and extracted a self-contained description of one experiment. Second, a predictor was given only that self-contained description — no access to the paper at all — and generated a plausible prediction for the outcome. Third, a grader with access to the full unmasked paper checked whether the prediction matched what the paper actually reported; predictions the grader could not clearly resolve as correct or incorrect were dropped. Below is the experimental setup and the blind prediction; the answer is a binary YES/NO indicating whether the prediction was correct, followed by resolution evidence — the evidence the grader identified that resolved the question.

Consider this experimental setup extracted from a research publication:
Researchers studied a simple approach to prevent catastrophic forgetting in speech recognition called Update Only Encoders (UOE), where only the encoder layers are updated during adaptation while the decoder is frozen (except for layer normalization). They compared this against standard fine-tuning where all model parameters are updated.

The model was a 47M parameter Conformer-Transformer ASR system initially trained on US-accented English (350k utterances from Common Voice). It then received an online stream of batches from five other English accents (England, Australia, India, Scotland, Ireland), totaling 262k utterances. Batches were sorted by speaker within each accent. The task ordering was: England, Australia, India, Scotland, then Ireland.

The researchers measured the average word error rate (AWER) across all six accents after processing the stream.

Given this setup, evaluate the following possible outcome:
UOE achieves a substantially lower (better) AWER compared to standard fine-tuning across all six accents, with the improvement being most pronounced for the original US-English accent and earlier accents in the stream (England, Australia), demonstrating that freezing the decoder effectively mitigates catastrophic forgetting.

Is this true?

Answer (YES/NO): NO